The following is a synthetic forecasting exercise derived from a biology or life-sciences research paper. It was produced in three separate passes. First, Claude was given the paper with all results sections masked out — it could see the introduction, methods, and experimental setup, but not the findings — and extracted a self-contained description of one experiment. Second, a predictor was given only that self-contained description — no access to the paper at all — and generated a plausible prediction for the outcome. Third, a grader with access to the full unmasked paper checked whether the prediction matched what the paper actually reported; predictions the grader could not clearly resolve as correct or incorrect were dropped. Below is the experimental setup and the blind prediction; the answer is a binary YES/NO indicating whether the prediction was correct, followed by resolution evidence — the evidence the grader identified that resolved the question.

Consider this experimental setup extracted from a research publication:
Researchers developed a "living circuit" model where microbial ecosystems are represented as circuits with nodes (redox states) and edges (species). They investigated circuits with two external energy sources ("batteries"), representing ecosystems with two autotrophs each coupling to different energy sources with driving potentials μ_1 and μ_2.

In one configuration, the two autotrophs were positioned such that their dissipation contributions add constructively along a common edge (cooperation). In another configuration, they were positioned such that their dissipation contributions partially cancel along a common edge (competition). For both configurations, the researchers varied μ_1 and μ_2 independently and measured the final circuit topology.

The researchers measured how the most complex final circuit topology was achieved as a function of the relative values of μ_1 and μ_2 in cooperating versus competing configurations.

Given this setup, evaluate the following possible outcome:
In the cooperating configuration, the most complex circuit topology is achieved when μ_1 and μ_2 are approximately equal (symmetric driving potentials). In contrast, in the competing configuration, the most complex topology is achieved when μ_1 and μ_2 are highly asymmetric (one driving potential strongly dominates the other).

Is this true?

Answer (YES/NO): YES